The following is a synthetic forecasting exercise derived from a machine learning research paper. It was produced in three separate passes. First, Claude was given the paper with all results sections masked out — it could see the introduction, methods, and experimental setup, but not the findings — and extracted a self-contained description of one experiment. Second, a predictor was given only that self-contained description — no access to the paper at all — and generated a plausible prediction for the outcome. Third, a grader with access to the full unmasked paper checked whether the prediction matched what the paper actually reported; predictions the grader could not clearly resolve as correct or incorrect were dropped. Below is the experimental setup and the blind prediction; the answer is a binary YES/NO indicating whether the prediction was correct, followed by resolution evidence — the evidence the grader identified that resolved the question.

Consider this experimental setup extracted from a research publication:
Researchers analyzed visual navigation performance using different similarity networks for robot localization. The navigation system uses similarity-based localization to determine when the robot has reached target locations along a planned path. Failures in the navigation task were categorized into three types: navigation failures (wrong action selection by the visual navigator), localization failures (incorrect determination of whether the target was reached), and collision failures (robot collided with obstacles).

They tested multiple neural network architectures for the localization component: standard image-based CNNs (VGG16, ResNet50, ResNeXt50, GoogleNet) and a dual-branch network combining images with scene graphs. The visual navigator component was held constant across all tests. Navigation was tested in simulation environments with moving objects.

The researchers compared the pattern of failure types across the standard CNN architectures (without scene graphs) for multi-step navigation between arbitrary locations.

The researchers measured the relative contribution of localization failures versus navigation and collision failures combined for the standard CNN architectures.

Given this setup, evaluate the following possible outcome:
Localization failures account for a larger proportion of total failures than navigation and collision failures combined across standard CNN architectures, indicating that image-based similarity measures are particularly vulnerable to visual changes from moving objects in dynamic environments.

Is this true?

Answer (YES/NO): YES